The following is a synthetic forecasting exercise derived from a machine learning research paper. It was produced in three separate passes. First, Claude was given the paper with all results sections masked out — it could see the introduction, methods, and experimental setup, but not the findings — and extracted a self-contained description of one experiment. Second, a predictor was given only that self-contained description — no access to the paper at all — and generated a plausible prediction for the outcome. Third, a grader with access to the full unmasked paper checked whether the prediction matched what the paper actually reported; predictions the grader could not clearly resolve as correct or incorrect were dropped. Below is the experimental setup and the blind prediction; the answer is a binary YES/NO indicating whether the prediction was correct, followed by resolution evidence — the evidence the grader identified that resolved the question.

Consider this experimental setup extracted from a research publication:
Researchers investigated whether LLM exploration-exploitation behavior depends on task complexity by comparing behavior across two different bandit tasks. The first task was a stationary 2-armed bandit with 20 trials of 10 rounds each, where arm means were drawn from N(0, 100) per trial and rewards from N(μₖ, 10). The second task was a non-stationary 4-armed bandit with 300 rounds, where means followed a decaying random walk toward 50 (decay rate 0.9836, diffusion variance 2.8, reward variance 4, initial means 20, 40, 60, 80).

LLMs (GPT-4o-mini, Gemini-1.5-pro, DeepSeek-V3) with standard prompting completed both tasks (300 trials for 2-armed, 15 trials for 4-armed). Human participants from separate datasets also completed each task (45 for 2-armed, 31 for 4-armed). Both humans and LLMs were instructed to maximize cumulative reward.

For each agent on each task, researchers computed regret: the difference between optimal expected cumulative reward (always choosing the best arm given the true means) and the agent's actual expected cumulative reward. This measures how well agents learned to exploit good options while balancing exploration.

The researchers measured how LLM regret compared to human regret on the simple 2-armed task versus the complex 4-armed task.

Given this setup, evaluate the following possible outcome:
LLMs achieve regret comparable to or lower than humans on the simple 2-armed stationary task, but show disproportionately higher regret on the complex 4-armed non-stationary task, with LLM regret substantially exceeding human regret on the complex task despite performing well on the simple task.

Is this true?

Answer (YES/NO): YES